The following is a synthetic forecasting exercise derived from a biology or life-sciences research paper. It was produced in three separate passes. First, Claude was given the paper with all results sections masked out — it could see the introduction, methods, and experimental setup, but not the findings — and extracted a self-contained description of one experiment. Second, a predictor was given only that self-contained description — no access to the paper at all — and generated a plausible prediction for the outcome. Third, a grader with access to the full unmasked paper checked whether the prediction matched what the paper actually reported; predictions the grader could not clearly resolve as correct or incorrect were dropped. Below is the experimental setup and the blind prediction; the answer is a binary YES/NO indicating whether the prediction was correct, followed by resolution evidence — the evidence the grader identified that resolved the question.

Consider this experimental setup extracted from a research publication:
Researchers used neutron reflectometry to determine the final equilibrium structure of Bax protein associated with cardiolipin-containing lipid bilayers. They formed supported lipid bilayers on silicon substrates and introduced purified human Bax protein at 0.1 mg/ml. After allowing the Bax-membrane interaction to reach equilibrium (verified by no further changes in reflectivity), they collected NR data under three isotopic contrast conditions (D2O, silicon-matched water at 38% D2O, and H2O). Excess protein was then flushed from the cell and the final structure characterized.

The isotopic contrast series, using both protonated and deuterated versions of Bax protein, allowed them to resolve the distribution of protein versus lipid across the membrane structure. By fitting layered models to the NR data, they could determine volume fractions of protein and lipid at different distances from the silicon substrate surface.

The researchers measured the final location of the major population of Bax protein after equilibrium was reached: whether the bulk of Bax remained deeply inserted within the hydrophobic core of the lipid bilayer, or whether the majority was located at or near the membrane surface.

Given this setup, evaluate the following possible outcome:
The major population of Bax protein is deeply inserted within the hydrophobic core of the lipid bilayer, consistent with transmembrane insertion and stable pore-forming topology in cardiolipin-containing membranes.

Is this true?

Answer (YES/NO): NO